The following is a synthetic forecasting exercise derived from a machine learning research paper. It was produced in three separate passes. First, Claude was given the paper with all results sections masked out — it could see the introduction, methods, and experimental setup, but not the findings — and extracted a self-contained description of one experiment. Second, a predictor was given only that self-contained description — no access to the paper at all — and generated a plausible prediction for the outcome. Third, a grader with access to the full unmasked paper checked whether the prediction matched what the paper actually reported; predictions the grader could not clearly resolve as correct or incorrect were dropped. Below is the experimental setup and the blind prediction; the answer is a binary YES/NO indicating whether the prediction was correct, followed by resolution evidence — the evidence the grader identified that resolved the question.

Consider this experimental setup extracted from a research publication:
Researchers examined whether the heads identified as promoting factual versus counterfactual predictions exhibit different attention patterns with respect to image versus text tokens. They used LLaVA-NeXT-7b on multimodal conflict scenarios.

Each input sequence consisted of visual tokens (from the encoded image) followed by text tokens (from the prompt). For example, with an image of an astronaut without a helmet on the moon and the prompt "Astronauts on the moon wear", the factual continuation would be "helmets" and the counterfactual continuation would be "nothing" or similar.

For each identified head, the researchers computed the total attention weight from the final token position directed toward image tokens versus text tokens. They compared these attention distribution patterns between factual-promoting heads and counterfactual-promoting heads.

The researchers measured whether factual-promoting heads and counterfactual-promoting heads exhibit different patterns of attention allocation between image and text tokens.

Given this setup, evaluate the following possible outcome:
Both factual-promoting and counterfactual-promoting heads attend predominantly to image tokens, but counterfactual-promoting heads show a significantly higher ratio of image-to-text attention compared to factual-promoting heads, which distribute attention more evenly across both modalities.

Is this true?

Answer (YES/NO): NO